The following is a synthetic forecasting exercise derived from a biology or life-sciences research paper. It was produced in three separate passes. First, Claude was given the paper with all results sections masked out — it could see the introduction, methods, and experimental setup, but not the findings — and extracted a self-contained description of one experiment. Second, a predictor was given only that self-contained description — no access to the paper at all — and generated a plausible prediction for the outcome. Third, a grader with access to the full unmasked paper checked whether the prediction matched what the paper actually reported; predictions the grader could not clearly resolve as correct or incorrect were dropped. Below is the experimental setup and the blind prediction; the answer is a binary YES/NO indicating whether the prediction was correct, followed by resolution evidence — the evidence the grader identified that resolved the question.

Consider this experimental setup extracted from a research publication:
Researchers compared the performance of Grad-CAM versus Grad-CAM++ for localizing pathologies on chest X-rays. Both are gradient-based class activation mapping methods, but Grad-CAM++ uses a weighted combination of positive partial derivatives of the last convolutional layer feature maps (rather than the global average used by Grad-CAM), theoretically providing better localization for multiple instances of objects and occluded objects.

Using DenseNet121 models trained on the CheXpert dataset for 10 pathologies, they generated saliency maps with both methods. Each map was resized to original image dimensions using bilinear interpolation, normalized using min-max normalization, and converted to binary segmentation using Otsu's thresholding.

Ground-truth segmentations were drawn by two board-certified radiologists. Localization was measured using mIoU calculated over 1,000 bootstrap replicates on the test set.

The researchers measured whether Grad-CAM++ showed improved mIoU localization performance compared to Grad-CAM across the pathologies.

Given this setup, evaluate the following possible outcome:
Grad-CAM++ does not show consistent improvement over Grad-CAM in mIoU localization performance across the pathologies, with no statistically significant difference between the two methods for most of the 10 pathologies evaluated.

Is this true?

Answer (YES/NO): NO